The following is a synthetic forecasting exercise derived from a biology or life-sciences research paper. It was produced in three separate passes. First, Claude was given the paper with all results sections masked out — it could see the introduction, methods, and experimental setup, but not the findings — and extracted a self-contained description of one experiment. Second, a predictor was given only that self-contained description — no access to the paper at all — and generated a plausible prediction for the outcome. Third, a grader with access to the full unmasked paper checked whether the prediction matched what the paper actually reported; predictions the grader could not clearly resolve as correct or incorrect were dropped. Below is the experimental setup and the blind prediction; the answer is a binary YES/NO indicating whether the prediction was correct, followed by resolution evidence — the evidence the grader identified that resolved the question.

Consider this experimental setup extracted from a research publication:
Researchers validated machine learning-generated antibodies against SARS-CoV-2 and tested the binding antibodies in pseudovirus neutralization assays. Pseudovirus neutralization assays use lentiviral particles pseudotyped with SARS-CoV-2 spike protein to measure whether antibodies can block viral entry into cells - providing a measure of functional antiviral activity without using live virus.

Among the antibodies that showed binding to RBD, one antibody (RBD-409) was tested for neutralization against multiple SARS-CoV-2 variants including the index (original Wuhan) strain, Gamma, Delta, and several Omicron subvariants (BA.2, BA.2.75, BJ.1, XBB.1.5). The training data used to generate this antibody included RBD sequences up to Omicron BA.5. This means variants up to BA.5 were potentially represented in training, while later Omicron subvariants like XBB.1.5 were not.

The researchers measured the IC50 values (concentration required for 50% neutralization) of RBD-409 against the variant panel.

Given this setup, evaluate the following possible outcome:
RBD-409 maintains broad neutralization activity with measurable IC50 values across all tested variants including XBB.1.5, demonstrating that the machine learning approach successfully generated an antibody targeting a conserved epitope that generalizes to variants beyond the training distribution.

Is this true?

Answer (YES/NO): NO